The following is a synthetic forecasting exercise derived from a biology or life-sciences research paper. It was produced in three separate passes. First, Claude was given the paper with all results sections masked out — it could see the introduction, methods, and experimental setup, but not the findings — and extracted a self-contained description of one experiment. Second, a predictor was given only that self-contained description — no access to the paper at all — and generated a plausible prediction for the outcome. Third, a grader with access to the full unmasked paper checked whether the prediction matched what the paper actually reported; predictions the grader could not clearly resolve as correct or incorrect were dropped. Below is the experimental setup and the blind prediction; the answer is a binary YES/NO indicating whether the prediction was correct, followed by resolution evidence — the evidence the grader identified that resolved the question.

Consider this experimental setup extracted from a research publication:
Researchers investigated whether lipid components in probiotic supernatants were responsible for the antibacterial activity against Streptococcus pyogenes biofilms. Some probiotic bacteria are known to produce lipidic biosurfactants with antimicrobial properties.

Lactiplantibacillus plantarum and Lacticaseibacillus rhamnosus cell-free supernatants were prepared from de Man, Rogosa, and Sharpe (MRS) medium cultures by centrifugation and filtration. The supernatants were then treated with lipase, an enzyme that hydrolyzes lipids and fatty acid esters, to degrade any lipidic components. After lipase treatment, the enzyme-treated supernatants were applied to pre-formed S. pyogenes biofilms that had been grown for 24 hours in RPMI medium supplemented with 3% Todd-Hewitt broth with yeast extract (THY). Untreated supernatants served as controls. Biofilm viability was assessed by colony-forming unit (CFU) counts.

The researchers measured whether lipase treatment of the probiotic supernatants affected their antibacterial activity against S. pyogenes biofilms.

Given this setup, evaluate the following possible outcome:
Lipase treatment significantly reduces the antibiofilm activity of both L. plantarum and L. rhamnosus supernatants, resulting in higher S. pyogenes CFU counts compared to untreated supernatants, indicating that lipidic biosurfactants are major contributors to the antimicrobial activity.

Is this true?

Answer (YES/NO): YES